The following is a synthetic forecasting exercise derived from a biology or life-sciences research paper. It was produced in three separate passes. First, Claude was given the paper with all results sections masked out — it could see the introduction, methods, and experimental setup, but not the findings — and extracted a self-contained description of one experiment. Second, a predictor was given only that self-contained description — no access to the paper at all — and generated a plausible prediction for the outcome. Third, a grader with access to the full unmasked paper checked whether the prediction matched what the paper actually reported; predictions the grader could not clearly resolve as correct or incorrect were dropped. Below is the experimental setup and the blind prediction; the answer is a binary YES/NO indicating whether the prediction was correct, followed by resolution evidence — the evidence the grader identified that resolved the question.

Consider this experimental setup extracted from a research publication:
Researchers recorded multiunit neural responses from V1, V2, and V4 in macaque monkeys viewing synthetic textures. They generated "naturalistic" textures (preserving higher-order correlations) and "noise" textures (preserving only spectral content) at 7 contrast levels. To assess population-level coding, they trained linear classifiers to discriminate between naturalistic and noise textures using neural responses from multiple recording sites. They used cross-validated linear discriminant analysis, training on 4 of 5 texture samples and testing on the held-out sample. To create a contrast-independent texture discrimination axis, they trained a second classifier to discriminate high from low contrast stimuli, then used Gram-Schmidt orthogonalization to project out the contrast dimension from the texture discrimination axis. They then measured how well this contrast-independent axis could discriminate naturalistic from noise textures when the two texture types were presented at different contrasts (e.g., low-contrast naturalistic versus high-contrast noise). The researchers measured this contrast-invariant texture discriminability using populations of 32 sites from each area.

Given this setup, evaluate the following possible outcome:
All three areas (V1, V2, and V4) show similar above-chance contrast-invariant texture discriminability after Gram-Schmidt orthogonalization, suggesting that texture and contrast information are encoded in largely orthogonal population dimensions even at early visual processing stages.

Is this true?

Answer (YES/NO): NO